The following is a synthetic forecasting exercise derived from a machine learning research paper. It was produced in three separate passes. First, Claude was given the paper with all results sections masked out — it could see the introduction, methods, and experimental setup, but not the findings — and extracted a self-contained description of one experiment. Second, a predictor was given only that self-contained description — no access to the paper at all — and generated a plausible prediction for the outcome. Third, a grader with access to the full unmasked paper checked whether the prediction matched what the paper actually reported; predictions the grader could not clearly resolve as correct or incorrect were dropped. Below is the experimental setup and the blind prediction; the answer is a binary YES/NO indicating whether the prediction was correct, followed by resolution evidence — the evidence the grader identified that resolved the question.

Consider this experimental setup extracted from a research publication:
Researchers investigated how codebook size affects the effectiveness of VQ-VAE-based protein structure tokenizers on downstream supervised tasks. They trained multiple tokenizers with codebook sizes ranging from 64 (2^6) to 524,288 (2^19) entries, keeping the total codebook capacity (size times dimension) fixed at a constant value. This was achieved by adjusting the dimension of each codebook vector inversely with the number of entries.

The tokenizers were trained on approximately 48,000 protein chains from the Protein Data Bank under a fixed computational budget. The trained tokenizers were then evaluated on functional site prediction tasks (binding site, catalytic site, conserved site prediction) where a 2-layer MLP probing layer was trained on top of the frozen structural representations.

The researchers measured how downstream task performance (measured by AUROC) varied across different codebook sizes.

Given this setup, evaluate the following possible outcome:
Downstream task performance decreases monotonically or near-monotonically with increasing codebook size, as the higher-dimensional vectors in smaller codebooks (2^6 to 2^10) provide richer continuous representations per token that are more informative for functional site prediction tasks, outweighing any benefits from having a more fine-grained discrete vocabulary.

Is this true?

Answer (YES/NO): NO